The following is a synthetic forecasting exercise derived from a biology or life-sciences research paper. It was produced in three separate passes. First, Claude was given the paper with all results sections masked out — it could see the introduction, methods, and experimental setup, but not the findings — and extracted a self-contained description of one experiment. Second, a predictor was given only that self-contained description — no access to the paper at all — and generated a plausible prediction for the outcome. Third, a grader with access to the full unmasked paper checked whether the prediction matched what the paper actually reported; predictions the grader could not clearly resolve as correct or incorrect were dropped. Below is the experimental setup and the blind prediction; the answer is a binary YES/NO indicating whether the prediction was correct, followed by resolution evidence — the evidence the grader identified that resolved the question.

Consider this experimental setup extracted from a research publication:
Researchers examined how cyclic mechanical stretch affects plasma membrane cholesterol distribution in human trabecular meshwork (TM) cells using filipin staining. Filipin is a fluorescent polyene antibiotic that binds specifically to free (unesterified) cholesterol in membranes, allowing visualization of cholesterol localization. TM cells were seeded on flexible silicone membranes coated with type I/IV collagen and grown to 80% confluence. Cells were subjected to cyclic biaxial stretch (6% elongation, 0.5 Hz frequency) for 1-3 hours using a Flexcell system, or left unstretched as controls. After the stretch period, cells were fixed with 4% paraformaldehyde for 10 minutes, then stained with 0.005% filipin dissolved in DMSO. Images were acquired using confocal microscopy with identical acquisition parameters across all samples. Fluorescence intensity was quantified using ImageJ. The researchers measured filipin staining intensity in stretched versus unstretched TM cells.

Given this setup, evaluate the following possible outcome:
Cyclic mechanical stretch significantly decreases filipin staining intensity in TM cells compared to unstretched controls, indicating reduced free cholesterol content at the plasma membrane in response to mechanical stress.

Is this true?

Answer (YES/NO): YES